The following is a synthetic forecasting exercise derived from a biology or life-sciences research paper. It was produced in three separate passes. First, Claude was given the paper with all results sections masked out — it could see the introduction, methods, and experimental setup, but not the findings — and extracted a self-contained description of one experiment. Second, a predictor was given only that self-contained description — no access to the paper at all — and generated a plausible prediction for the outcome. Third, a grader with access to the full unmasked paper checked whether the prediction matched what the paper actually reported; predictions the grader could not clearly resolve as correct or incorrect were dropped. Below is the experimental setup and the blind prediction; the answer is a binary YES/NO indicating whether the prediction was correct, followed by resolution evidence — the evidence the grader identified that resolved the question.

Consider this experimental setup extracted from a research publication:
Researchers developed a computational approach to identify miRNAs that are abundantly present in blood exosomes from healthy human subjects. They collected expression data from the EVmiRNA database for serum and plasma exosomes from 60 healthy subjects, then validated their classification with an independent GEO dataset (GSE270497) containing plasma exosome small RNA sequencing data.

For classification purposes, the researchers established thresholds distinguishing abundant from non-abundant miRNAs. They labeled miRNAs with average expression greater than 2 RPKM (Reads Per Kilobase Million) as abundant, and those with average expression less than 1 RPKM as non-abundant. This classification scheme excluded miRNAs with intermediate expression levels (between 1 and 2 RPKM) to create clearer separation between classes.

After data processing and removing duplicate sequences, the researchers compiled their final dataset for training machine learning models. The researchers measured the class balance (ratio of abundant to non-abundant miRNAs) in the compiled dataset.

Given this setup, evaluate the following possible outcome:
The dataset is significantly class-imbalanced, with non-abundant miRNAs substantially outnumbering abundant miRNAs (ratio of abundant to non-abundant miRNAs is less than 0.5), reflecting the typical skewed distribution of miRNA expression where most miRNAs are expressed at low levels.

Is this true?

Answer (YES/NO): NO